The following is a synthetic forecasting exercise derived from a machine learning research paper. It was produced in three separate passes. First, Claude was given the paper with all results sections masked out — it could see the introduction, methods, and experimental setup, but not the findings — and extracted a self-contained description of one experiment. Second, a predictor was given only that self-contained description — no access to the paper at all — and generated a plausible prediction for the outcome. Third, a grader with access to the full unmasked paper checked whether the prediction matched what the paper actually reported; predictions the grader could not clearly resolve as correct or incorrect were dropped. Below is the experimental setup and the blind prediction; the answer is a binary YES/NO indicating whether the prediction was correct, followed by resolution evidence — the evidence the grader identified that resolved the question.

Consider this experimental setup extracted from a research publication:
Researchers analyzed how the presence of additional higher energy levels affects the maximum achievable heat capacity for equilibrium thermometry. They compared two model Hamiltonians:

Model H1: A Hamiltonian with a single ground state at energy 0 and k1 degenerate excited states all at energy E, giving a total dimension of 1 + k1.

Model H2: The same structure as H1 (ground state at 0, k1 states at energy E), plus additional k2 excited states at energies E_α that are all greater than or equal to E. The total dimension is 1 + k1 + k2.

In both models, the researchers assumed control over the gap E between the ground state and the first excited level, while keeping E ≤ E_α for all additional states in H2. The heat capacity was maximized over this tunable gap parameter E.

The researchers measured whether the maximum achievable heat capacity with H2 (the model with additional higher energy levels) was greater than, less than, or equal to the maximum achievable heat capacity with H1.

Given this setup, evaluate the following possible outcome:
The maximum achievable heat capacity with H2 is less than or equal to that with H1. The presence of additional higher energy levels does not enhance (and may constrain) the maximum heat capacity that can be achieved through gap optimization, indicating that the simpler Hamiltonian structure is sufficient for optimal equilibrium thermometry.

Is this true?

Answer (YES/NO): NO